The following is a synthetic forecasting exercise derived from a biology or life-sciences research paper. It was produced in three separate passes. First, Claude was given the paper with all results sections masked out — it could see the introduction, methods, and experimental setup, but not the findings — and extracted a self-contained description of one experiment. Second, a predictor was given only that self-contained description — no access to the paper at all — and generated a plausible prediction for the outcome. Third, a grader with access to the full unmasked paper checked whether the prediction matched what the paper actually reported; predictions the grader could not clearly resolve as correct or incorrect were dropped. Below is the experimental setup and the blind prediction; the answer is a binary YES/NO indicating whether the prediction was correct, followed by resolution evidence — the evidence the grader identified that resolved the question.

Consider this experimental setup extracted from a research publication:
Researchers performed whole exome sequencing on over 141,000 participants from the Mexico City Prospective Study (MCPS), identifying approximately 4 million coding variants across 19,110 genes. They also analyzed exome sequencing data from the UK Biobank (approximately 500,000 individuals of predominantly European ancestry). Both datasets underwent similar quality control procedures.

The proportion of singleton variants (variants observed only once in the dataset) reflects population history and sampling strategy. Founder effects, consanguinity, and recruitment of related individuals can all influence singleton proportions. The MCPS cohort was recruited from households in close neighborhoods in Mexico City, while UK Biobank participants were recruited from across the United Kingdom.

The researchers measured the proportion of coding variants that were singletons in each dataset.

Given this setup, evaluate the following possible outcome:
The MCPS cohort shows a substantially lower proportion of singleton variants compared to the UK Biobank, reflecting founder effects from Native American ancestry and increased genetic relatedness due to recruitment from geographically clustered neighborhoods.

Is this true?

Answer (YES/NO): NO